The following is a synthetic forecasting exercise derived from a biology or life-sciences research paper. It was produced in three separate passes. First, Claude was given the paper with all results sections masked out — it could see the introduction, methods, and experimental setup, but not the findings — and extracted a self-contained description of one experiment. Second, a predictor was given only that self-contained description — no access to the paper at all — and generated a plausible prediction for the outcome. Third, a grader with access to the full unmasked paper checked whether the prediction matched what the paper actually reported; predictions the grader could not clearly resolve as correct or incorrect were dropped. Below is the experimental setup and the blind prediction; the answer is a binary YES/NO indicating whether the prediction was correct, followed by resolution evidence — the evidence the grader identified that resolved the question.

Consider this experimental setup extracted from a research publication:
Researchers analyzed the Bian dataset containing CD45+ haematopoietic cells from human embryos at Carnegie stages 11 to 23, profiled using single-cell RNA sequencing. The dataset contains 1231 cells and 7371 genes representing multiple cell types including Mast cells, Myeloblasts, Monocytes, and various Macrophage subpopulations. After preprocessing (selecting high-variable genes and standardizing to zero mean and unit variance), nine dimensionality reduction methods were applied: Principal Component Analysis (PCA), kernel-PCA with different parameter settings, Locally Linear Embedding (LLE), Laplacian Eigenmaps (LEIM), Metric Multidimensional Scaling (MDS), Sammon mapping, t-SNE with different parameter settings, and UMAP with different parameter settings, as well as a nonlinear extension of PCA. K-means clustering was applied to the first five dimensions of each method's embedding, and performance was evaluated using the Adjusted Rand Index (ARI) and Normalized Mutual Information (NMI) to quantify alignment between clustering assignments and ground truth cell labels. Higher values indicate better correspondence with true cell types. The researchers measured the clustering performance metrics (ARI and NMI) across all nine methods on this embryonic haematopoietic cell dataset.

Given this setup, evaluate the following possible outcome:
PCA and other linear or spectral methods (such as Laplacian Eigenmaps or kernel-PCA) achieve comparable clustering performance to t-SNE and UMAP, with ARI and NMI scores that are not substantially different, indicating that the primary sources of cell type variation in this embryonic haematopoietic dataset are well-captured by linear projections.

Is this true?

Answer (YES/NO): NO